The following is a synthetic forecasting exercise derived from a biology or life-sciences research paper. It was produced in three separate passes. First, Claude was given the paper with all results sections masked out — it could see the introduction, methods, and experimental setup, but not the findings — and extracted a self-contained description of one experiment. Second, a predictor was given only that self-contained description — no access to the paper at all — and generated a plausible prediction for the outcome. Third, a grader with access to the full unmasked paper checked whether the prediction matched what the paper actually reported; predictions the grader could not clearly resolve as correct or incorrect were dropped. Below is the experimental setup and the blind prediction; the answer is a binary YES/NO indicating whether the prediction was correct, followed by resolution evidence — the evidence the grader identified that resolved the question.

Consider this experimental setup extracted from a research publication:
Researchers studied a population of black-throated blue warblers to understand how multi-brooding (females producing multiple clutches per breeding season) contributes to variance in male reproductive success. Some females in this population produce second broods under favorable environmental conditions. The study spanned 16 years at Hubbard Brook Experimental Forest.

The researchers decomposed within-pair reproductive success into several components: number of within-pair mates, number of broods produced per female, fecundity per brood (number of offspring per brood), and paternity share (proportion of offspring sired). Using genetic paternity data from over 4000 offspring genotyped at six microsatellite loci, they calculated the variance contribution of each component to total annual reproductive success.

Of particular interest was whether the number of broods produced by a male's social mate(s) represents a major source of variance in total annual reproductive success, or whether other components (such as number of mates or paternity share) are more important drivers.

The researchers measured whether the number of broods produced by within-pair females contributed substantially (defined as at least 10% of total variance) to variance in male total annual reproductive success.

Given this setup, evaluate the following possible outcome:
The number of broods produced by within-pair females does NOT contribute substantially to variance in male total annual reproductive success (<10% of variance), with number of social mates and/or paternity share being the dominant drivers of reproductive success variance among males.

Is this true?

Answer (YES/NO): NO